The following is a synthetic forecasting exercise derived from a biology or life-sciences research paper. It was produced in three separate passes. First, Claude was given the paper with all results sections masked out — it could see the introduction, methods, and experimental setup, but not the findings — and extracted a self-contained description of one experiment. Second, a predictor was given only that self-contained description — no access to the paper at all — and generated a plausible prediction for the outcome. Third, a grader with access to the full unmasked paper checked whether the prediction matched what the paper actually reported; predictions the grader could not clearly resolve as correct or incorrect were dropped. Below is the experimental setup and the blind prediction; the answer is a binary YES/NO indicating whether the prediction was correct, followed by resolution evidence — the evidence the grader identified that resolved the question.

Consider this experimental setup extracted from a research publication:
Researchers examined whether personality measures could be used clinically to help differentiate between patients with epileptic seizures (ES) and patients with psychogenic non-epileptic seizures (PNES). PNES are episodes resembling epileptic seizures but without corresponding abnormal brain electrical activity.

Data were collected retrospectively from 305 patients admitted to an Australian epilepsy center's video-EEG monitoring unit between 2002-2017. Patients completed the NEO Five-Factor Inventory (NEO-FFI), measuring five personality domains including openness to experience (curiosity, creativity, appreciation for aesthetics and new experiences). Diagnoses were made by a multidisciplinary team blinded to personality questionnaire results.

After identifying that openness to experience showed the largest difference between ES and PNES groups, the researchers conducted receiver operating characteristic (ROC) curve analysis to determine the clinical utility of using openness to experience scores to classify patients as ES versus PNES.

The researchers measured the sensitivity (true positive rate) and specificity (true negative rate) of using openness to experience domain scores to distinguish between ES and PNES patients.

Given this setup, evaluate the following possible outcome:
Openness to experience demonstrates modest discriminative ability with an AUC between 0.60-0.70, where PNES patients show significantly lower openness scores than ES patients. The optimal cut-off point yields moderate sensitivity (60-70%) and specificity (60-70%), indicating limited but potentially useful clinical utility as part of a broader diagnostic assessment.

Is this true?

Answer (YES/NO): NO